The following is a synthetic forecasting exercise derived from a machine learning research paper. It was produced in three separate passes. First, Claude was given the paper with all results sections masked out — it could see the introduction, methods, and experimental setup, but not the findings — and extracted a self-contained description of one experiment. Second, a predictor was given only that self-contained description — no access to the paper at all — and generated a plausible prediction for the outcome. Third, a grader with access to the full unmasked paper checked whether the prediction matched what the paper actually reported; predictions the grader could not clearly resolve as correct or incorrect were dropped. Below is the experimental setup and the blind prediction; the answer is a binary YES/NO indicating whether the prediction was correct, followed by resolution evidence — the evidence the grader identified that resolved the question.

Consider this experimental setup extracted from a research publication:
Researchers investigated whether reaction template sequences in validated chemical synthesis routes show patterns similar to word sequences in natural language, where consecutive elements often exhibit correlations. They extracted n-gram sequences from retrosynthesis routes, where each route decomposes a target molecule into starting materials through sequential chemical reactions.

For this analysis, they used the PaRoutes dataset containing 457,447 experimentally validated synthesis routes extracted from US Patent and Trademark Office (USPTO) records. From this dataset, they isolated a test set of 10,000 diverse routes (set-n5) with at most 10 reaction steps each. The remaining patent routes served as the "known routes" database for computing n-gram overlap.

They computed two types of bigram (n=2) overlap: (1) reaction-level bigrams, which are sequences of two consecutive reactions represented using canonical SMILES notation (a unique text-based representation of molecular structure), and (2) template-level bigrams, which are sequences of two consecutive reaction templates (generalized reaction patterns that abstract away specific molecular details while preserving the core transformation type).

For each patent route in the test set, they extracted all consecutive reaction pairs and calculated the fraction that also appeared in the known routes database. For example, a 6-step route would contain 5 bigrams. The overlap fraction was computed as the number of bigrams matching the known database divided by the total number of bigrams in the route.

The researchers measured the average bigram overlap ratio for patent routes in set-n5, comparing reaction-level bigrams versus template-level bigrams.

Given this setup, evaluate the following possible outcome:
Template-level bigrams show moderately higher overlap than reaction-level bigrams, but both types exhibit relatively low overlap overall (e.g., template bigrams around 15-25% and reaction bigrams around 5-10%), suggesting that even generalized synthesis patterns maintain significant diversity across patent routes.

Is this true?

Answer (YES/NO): NO